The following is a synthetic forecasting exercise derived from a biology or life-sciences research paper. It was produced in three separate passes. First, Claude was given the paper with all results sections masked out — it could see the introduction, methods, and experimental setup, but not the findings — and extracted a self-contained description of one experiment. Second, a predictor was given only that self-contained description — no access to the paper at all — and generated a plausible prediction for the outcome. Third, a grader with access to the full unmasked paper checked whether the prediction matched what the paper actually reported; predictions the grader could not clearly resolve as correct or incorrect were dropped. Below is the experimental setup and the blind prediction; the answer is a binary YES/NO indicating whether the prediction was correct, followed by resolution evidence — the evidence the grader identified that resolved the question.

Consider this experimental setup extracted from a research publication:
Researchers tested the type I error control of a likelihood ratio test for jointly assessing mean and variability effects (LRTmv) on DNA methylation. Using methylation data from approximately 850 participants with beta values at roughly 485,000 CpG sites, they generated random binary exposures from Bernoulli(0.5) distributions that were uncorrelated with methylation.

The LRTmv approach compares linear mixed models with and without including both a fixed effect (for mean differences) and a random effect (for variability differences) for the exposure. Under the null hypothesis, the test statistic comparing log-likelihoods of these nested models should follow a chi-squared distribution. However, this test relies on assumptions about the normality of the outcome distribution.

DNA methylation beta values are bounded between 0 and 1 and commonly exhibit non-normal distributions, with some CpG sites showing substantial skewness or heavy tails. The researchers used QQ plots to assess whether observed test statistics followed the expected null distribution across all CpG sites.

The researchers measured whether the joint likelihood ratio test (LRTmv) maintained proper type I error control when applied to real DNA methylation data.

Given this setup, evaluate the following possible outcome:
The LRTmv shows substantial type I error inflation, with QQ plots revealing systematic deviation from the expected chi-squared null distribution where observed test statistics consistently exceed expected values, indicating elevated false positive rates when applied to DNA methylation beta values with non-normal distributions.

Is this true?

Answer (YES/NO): YES